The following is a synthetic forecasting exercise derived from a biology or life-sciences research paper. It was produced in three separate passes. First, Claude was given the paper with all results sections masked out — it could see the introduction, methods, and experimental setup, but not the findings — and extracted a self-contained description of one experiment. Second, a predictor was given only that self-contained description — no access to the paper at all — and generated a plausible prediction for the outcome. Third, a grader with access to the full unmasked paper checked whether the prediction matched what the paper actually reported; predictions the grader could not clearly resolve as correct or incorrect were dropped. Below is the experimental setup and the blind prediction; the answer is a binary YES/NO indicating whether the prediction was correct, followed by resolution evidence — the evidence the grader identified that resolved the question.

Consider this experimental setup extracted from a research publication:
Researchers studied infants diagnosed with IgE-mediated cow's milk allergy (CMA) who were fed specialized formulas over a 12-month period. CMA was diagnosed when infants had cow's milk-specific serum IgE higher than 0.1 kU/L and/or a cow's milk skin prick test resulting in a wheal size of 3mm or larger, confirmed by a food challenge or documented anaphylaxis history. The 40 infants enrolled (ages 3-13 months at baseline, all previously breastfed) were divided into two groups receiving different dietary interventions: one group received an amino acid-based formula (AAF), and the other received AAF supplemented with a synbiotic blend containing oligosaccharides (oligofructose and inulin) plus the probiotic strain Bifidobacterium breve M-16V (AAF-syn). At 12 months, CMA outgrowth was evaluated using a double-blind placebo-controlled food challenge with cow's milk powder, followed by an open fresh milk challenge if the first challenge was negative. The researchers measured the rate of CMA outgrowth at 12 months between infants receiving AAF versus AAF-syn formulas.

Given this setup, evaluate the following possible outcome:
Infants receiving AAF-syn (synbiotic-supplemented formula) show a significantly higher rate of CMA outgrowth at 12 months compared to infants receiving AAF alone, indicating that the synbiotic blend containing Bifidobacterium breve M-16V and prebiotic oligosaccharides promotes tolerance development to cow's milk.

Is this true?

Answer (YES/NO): NO